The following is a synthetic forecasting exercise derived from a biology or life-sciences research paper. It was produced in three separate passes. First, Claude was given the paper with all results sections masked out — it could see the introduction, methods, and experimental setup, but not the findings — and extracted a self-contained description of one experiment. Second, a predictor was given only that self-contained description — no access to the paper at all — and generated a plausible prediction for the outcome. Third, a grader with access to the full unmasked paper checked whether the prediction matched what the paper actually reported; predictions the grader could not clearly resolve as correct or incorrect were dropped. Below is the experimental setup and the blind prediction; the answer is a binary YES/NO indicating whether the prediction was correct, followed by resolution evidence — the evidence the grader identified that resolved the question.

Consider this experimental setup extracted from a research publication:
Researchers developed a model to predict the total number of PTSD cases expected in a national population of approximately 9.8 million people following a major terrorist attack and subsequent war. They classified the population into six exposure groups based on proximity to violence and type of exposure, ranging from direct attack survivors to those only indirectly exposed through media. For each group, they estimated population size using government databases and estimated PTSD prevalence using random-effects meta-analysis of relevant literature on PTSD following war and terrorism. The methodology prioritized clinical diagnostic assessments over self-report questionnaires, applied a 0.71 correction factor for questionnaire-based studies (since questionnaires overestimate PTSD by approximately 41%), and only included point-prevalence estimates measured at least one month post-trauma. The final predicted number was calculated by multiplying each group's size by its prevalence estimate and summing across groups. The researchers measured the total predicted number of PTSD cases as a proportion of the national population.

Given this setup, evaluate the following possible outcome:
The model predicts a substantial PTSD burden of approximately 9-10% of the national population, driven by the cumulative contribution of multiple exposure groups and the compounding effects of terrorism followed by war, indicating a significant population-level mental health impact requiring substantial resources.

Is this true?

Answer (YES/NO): NO